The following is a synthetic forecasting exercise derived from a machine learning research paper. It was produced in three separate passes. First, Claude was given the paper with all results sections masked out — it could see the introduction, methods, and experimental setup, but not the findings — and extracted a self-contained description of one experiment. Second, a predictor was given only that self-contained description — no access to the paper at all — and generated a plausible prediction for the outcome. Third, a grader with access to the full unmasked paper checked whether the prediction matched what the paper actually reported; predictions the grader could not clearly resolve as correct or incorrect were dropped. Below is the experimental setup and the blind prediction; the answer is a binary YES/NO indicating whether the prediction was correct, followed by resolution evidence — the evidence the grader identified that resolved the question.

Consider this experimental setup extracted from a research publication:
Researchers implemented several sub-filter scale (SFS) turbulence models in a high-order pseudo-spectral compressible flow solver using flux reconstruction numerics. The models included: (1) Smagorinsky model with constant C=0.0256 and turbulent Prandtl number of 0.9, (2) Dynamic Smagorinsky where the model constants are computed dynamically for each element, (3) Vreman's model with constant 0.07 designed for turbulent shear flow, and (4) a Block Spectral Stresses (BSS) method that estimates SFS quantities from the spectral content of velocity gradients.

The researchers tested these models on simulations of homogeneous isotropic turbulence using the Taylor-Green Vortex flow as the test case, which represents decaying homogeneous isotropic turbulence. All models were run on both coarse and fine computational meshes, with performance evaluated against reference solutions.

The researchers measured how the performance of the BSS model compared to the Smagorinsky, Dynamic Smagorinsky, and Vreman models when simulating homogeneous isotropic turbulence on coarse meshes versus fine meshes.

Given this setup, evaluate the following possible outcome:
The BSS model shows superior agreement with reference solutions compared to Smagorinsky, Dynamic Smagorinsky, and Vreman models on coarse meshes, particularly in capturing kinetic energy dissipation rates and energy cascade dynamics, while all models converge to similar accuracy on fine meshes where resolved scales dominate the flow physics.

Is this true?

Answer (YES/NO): NO